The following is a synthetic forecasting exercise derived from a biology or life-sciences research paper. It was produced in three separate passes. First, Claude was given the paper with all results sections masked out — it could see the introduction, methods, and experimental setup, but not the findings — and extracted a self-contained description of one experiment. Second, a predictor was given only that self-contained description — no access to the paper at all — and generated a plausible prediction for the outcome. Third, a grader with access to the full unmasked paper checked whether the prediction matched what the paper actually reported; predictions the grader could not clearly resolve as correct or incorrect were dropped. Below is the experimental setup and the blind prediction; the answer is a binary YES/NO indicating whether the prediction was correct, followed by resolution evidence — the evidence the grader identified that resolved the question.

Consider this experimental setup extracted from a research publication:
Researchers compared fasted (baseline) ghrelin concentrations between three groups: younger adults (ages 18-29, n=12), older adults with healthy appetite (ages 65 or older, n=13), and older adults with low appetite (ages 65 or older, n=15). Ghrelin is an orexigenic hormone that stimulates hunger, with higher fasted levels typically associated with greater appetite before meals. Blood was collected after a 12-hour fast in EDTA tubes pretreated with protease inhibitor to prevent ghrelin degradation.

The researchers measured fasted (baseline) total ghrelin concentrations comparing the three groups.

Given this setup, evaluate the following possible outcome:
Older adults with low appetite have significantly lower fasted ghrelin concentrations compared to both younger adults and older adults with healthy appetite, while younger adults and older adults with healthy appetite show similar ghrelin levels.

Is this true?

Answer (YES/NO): NO